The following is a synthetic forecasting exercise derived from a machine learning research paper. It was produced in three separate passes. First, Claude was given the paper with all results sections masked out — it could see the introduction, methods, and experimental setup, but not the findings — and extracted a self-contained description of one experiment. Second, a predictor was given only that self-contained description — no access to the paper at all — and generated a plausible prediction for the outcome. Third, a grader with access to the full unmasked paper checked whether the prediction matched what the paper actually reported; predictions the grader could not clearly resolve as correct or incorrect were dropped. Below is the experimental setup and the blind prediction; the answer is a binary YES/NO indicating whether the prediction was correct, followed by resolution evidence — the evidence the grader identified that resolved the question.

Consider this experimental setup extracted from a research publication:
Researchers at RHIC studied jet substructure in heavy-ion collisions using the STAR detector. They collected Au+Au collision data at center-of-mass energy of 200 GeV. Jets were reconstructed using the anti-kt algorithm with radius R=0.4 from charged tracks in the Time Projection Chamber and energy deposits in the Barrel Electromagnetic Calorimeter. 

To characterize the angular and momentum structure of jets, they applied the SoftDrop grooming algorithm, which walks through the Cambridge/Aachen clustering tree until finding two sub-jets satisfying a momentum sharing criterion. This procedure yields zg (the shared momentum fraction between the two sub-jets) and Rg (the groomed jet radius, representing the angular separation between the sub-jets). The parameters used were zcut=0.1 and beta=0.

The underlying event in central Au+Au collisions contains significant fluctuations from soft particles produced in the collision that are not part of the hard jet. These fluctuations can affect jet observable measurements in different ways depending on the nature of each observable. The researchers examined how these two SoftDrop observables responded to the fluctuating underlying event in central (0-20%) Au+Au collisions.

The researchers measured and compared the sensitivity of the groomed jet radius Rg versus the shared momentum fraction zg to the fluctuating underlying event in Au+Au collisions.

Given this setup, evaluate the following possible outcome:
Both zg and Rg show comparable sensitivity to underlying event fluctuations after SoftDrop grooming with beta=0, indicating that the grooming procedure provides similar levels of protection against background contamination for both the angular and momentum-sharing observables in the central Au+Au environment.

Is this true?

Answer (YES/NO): NO